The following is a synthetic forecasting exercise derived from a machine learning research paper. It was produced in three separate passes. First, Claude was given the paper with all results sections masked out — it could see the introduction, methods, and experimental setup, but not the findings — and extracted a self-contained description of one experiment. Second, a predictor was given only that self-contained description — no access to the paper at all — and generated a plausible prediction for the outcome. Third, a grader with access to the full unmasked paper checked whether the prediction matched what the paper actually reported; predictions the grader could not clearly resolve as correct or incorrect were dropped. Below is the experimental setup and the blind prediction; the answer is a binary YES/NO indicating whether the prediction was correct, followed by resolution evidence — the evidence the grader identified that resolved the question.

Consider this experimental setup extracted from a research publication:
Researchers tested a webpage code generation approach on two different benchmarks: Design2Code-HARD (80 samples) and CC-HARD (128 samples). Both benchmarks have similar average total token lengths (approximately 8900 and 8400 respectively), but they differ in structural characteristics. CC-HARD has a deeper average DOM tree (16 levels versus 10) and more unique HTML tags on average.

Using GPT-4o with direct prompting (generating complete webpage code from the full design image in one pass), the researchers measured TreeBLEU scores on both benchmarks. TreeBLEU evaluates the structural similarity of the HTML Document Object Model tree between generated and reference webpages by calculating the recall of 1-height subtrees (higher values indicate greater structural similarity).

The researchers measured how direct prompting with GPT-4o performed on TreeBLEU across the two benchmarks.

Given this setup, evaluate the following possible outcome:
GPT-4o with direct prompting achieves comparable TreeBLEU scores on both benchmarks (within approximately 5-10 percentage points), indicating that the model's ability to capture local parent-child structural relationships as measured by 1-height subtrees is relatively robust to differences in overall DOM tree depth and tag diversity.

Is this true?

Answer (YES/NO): NO